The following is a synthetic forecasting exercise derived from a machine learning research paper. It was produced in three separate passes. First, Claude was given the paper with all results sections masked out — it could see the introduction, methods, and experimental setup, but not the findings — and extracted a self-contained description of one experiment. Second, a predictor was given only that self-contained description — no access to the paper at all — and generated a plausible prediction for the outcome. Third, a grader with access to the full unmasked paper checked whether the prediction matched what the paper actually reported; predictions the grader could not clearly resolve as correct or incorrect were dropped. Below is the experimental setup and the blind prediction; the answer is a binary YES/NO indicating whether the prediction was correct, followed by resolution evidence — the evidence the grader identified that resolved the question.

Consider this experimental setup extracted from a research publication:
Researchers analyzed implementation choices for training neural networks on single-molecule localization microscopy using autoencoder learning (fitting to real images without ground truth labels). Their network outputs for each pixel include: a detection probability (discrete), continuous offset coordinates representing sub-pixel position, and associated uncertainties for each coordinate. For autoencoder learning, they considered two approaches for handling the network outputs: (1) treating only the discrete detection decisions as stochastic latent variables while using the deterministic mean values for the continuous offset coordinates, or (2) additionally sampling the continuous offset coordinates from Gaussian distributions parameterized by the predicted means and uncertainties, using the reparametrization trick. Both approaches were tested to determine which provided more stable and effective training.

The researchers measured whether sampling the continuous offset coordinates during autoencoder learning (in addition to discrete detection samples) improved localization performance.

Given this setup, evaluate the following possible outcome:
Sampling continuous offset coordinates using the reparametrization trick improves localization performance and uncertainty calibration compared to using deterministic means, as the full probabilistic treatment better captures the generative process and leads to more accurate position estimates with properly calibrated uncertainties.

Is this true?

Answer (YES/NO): NO